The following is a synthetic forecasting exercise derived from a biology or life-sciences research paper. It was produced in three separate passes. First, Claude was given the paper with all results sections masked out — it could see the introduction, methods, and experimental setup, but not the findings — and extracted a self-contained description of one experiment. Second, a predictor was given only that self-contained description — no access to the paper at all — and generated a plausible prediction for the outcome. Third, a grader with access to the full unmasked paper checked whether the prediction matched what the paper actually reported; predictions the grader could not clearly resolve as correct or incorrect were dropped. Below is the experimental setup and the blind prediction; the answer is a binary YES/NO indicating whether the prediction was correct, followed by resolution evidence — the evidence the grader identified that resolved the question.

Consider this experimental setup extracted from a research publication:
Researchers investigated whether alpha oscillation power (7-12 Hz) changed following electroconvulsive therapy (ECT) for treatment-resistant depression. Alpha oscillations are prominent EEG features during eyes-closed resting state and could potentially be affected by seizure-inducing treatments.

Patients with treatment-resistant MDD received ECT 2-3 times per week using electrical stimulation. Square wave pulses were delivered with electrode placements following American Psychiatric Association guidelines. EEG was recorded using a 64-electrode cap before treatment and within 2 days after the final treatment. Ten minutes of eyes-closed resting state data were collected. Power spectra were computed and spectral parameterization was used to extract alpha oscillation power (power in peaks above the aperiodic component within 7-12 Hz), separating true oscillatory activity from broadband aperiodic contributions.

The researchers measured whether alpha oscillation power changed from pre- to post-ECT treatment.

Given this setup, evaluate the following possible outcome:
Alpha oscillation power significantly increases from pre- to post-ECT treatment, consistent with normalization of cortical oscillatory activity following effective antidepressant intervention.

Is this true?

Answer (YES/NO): NO